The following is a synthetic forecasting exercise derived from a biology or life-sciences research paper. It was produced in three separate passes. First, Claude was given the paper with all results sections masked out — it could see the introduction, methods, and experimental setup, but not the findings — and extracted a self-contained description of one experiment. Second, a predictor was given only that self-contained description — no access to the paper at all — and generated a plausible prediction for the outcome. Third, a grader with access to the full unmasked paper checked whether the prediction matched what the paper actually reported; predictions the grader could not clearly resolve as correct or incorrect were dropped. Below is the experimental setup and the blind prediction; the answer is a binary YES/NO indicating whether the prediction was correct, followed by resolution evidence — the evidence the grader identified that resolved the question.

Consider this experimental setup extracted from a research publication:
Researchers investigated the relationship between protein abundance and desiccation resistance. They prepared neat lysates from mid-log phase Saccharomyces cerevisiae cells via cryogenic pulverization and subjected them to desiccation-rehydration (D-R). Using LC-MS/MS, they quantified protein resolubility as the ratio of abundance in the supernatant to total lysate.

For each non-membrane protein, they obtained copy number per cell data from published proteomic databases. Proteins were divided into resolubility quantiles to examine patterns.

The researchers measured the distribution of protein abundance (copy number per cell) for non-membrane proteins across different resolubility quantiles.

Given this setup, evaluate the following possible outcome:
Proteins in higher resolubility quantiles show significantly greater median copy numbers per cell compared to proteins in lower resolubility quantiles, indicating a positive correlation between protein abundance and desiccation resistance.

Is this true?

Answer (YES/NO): YES